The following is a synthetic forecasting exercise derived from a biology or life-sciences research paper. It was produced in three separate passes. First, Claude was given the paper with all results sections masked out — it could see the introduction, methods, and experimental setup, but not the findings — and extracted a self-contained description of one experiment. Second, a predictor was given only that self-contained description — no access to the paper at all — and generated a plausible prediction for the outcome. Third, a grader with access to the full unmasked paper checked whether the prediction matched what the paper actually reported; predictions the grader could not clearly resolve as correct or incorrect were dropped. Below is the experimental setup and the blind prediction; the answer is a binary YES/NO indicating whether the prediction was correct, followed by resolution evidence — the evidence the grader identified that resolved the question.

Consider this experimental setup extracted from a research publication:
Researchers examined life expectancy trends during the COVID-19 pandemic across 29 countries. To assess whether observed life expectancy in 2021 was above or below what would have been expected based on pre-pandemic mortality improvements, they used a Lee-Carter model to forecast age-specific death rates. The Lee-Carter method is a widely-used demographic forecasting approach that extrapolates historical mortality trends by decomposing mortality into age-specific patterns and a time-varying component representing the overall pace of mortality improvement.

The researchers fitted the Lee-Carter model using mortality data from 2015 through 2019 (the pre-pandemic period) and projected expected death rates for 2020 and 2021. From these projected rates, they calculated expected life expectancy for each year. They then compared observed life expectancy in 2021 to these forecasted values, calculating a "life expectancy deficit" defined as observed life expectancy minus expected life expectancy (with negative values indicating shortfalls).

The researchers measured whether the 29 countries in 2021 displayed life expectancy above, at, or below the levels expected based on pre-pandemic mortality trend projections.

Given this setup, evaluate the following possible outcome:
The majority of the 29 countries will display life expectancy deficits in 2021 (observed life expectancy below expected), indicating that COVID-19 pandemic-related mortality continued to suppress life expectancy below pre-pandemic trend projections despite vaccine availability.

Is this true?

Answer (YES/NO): YES